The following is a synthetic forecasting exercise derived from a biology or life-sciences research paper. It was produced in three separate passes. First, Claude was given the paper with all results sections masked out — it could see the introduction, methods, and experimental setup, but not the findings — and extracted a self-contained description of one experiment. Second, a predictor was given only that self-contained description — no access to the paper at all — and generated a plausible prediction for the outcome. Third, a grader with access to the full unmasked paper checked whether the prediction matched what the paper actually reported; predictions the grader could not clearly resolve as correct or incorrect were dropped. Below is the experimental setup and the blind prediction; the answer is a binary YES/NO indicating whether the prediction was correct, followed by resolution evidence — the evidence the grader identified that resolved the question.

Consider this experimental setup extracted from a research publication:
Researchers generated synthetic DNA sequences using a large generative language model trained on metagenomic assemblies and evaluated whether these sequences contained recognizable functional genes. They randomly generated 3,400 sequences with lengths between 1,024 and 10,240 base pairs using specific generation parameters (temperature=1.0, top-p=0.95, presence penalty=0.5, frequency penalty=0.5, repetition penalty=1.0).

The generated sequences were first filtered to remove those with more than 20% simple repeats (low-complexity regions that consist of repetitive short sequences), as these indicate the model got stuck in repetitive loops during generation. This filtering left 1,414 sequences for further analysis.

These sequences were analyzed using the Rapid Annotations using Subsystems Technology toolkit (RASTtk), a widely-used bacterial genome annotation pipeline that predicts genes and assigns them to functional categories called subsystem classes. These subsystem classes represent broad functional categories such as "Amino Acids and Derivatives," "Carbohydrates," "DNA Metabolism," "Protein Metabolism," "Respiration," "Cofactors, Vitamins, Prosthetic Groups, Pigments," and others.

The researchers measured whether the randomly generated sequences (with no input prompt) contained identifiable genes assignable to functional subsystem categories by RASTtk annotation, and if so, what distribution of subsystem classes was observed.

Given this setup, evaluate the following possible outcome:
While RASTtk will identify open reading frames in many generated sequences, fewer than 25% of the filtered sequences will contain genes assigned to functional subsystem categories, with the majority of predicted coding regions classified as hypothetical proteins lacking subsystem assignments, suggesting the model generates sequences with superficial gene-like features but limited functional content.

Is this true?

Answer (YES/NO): NO